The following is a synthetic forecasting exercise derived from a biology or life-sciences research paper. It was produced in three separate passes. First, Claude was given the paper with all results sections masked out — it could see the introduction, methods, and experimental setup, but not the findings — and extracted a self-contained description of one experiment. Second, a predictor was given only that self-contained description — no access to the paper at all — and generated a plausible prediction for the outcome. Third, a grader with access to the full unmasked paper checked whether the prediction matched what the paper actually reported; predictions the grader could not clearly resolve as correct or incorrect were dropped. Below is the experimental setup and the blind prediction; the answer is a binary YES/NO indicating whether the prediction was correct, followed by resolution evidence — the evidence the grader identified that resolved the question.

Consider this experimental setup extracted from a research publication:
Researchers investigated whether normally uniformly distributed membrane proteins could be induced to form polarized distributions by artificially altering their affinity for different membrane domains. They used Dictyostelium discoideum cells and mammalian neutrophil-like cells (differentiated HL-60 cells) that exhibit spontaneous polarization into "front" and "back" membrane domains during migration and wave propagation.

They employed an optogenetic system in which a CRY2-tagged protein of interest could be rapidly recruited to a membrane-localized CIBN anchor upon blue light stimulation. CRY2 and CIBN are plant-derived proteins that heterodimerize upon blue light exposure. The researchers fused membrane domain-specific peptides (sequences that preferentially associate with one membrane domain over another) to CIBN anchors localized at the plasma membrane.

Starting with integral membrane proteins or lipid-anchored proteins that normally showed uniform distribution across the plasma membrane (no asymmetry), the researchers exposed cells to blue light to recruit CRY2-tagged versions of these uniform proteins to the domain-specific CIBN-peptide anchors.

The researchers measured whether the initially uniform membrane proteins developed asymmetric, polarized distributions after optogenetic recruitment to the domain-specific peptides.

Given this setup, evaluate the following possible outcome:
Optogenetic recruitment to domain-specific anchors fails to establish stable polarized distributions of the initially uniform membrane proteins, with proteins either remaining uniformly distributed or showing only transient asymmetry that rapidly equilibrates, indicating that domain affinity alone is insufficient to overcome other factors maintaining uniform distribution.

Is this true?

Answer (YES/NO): NO